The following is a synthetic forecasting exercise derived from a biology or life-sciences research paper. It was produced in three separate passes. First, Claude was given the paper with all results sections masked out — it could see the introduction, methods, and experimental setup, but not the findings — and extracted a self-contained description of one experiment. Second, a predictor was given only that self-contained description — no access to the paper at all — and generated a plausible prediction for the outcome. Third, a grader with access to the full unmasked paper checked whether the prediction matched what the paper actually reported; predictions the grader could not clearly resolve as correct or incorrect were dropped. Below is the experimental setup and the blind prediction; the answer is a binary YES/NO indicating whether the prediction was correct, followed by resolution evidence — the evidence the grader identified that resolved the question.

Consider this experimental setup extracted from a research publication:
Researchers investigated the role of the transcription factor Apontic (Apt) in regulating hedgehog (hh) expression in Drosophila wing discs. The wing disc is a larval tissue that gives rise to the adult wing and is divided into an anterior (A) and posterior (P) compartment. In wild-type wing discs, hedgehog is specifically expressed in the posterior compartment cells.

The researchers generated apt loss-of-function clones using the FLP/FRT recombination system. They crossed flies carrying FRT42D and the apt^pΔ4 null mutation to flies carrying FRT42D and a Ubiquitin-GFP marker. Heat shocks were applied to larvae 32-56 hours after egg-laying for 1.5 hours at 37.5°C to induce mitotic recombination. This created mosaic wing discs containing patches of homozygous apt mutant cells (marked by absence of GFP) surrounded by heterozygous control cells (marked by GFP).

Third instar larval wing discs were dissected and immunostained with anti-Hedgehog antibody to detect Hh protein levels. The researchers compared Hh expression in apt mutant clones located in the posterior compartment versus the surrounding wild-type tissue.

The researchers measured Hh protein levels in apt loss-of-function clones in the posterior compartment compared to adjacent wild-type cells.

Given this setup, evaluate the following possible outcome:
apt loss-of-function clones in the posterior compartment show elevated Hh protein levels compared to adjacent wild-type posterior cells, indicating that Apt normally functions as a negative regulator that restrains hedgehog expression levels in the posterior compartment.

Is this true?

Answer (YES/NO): NO